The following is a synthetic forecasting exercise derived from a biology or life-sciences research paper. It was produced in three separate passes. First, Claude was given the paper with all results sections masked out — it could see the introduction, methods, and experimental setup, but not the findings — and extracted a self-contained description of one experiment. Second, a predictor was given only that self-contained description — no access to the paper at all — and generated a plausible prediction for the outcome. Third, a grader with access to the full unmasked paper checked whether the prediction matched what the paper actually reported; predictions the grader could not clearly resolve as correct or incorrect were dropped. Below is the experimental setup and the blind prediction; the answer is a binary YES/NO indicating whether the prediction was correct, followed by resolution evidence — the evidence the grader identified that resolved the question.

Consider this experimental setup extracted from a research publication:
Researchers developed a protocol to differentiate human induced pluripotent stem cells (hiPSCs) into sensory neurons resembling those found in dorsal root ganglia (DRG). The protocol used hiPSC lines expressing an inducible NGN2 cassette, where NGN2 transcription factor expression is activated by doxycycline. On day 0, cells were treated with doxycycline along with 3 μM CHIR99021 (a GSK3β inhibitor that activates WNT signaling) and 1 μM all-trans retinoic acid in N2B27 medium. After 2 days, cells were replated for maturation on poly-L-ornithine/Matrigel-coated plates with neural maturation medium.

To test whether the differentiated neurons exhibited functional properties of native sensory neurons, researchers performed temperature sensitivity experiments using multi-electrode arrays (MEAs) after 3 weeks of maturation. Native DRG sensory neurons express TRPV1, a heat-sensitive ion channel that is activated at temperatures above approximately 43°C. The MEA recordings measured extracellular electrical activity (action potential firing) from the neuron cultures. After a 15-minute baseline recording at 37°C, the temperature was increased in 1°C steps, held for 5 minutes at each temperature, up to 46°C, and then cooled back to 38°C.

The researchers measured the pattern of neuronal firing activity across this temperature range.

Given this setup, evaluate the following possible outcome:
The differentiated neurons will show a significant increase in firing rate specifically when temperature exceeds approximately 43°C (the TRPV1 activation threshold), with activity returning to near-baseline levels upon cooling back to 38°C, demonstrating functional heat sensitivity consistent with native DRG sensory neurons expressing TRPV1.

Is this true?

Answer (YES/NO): NO